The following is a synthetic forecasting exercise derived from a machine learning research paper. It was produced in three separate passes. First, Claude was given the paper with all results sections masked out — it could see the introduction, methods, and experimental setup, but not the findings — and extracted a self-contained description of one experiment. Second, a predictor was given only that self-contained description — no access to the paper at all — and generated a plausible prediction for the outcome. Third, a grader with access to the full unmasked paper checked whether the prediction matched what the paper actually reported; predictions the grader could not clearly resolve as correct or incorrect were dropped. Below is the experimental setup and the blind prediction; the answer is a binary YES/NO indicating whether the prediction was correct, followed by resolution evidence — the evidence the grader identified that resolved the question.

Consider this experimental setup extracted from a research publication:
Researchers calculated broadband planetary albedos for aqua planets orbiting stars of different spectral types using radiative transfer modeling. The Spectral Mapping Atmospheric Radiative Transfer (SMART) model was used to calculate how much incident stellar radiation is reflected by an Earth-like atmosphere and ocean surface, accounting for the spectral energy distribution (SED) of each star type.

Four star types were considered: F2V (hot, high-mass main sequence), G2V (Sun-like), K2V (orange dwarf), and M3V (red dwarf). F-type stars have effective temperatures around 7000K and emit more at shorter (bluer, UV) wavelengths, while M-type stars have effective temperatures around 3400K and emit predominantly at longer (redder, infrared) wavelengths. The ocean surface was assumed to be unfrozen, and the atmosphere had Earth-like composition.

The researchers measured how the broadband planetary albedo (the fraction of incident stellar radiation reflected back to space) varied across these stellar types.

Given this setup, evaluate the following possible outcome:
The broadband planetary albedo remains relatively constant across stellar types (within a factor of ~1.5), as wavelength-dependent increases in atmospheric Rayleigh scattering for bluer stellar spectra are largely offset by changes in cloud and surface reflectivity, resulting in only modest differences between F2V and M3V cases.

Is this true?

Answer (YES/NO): NO